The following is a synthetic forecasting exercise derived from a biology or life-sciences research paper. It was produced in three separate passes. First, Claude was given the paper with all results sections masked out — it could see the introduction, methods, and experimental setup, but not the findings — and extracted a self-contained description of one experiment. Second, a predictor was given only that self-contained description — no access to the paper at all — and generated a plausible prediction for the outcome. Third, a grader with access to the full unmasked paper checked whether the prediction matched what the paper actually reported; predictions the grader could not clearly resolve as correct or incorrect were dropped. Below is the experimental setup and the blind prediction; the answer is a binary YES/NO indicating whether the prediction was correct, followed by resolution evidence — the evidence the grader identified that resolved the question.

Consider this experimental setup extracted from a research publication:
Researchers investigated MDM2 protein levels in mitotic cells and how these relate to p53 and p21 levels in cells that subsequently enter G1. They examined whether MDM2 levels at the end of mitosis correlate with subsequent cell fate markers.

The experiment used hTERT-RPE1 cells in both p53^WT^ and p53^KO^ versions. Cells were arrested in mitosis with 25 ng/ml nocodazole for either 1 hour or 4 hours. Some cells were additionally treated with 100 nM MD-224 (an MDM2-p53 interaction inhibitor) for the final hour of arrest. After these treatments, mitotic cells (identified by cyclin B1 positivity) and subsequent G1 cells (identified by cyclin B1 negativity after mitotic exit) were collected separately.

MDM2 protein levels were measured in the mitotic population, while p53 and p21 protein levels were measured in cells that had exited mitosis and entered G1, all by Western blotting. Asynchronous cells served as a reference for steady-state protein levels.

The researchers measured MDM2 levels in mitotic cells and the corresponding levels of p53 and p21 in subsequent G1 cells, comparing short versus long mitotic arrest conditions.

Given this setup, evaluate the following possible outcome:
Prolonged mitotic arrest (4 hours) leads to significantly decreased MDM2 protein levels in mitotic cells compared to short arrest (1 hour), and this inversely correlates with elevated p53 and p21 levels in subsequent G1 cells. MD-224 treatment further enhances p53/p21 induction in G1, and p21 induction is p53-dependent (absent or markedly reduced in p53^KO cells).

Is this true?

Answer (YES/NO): YES